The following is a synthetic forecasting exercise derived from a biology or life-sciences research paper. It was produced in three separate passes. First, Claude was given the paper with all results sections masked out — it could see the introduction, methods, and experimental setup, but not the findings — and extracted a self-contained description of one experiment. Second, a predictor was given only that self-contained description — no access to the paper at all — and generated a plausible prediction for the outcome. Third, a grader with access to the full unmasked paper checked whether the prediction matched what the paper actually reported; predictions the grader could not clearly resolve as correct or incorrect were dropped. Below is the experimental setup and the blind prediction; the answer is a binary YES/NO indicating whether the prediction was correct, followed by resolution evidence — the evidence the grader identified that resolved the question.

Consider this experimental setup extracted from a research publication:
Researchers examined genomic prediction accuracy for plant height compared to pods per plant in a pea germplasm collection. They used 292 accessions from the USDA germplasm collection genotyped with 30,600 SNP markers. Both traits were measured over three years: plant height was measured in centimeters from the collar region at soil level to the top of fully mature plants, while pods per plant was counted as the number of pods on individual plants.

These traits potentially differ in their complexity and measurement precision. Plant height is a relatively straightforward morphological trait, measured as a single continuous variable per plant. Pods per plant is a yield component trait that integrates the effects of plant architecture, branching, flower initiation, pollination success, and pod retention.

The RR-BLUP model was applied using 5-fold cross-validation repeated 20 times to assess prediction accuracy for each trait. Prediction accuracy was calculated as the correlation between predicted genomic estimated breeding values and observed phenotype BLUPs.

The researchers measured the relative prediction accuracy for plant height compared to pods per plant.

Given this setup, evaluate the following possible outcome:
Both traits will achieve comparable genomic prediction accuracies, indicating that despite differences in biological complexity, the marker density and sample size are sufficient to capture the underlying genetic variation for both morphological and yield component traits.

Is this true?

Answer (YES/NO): NO